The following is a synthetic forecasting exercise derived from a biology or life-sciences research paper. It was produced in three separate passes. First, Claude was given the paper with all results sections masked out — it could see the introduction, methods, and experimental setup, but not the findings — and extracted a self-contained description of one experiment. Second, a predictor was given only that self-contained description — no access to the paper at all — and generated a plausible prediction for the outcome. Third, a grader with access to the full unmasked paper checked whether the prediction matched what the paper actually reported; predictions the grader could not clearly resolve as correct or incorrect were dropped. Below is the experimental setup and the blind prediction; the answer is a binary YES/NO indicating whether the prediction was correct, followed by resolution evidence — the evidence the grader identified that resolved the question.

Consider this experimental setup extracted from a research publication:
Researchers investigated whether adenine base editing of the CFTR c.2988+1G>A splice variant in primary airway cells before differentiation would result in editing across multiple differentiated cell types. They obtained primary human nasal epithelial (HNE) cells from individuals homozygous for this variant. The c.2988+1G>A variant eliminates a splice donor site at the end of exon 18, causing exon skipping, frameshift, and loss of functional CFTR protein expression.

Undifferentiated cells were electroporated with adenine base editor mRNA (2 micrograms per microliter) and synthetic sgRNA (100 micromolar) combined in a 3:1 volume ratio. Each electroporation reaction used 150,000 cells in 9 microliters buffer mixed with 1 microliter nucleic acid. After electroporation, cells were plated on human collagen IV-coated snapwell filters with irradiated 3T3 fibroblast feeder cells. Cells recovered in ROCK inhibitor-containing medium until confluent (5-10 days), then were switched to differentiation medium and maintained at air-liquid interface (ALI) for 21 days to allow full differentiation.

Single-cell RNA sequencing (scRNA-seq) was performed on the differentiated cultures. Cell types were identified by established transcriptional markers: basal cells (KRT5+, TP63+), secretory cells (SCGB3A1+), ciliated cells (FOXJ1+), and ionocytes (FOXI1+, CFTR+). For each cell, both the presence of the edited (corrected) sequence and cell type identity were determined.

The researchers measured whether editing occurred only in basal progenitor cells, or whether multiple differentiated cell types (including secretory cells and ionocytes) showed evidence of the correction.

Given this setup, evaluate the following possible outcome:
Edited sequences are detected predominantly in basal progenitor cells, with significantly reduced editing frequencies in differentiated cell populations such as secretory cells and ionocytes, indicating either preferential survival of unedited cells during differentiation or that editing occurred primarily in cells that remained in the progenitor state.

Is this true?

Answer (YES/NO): NO